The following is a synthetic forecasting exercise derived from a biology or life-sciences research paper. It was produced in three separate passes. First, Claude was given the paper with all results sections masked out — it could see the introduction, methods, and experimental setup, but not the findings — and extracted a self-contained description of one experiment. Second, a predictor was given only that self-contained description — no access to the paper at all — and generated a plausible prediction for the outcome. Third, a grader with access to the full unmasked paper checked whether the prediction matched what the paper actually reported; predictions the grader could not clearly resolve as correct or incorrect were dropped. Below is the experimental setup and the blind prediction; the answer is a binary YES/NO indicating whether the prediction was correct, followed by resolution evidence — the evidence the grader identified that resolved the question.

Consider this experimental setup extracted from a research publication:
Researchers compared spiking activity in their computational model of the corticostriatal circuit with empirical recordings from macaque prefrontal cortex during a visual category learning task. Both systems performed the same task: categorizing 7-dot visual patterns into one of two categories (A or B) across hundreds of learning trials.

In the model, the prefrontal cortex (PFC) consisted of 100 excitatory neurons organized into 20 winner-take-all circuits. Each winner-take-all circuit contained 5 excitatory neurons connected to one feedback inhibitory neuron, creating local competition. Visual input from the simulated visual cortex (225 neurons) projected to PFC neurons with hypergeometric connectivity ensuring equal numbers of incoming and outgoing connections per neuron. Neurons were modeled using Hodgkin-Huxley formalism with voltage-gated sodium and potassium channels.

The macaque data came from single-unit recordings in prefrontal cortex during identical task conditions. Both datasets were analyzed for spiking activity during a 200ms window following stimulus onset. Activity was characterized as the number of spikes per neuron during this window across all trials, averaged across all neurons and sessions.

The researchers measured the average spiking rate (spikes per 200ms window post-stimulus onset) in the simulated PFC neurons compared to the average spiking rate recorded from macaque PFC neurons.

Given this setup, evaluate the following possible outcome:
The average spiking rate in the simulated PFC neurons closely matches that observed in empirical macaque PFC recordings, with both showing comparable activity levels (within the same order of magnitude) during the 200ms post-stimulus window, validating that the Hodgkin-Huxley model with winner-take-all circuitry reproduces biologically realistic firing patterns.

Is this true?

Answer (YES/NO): NO